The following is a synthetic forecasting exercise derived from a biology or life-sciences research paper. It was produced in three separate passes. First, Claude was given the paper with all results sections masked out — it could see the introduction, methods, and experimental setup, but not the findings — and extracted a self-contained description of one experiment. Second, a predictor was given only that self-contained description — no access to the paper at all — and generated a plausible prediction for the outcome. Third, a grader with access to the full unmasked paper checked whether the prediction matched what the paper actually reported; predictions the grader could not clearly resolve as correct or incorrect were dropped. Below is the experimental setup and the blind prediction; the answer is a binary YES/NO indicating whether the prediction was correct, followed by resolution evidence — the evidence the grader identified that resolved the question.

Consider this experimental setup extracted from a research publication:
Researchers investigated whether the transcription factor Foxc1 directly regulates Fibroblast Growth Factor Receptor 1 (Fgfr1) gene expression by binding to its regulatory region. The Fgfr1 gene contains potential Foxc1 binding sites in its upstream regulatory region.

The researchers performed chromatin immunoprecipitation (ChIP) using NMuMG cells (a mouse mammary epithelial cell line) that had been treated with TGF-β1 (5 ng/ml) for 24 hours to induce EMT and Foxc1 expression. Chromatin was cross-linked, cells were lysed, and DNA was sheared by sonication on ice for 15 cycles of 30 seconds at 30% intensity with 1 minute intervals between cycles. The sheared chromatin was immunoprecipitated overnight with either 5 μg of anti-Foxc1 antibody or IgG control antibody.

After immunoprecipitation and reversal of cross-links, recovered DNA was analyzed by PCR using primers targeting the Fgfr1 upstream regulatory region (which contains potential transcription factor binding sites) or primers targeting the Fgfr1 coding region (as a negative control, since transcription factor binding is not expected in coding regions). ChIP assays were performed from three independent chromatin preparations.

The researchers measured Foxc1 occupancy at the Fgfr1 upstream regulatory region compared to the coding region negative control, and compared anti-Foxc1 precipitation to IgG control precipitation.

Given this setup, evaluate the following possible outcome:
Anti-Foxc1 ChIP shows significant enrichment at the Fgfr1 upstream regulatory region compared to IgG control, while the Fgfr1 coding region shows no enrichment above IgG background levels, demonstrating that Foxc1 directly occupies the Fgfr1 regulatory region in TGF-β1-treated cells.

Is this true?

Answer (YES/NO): YES